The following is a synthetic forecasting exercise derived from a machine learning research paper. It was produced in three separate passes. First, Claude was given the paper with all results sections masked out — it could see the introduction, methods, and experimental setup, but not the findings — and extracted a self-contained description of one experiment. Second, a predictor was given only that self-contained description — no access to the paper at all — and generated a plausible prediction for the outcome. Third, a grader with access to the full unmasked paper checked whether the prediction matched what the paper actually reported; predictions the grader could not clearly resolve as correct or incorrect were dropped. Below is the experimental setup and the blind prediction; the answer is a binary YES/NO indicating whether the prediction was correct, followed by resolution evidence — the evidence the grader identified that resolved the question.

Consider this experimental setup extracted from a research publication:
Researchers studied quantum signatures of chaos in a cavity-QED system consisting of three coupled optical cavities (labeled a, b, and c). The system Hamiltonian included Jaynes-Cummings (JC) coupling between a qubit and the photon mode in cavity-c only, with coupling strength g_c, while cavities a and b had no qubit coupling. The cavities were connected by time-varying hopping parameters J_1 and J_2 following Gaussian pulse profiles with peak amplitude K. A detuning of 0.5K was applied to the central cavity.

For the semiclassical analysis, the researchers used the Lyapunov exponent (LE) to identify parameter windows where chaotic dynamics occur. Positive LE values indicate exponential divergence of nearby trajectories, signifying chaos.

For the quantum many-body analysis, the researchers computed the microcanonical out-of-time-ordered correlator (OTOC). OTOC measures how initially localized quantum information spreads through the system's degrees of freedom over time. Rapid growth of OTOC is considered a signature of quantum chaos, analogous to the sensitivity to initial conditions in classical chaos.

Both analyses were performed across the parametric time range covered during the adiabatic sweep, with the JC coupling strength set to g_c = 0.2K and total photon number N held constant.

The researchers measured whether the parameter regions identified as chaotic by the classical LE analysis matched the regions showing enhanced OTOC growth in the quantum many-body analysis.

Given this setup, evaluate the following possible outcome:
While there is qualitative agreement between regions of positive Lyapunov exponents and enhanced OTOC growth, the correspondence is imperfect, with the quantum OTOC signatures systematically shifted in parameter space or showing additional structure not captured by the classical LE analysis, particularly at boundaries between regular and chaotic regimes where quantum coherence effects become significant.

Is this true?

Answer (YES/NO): NO